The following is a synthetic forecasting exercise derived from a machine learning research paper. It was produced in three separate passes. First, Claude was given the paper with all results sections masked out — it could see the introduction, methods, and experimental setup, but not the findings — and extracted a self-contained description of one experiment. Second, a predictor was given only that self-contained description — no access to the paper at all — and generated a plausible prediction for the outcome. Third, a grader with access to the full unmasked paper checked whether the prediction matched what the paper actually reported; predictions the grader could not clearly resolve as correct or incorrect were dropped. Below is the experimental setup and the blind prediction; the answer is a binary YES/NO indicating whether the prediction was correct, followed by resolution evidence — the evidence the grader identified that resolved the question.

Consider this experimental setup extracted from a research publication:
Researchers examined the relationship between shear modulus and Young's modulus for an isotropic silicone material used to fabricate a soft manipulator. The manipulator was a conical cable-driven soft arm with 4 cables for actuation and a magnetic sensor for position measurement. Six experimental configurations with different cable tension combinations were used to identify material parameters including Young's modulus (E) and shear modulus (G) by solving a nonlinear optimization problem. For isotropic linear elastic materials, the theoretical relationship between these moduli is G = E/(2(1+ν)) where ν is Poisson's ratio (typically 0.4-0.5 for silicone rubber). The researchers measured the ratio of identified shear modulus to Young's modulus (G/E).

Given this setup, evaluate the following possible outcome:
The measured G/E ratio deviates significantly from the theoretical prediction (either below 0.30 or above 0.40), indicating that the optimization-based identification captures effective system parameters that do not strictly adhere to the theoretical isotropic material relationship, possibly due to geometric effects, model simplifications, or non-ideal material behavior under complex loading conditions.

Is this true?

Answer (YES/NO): NO